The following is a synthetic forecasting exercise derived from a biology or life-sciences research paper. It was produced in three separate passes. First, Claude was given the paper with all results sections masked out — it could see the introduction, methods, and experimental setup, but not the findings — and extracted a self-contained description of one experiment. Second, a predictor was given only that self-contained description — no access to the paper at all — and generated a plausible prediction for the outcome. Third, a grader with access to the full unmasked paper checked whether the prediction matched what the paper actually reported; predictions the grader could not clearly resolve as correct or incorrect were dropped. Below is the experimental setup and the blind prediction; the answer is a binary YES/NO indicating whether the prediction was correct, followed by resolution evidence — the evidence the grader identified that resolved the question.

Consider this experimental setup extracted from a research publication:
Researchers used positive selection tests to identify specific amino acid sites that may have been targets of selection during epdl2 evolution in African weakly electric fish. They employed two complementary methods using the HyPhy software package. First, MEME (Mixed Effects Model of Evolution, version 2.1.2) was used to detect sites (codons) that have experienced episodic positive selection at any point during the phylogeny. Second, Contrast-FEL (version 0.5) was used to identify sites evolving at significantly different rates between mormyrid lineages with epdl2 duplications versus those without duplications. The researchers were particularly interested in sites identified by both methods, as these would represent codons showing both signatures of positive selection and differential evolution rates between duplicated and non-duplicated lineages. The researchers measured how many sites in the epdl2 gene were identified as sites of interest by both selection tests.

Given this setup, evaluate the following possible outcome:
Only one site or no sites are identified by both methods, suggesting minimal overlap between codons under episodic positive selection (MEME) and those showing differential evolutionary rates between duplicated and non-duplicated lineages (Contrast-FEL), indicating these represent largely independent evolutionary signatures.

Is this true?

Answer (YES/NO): NO